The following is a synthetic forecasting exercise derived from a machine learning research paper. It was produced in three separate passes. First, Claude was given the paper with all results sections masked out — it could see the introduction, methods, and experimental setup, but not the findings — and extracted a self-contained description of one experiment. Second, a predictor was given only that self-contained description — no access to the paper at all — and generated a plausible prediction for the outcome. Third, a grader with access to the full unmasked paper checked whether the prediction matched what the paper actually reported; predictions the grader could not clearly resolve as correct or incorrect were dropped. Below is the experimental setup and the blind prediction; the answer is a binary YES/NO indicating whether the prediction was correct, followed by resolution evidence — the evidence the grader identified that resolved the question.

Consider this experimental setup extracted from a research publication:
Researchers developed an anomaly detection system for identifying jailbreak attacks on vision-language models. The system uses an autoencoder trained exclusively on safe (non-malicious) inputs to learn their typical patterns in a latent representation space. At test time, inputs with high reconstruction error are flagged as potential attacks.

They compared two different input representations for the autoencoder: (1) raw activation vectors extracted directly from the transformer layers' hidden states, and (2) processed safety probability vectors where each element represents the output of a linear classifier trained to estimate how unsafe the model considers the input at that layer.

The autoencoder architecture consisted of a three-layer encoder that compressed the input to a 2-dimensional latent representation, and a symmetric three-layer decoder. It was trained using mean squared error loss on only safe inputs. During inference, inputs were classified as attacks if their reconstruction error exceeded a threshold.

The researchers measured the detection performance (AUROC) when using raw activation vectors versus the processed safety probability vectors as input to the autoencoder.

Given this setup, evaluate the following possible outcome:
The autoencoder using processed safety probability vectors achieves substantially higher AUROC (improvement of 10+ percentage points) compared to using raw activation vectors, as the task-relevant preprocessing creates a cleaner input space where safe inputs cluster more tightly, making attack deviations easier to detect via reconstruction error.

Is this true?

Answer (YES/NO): YES